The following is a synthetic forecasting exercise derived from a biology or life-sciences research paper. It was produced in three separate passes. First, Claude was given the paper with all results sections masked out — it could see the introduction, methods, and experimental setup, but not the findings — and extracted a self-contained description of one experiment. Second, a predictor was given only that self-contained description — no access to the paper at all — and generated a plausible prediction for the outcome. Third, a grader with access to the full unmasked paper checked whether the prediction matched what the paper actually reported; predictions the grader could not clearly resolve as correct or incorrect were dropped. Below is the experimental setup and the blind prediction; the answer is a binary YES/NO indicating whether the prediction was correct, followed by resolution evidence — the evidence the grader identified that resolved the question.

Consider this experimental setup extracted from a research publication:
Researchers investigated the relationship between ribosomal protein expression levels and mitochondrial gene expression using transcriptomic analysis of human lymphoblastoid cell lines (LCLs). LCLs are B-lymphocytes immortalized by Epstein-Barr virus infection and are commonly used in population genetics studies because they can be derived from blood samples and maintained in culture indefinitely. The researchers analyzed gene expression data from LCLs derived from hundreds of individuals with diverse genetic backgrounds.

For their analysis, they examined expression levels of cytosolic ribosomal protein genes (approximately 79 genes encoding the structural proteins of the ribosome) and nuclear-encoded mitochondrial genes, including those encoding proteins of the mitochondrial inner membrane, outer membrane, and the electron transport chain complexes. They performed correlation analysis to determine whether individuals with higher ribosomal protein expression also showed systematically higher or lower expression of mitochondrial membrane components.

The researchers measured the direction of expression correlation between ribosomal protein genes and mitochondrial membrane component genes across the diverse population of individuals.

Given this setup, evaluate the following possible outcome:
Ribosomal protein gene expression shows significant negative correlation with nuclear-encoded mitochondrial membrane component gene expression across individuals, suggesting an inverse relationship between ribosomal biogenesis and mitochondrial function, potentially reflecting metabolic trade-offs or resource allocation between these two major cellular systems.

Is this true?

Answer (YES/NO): NO